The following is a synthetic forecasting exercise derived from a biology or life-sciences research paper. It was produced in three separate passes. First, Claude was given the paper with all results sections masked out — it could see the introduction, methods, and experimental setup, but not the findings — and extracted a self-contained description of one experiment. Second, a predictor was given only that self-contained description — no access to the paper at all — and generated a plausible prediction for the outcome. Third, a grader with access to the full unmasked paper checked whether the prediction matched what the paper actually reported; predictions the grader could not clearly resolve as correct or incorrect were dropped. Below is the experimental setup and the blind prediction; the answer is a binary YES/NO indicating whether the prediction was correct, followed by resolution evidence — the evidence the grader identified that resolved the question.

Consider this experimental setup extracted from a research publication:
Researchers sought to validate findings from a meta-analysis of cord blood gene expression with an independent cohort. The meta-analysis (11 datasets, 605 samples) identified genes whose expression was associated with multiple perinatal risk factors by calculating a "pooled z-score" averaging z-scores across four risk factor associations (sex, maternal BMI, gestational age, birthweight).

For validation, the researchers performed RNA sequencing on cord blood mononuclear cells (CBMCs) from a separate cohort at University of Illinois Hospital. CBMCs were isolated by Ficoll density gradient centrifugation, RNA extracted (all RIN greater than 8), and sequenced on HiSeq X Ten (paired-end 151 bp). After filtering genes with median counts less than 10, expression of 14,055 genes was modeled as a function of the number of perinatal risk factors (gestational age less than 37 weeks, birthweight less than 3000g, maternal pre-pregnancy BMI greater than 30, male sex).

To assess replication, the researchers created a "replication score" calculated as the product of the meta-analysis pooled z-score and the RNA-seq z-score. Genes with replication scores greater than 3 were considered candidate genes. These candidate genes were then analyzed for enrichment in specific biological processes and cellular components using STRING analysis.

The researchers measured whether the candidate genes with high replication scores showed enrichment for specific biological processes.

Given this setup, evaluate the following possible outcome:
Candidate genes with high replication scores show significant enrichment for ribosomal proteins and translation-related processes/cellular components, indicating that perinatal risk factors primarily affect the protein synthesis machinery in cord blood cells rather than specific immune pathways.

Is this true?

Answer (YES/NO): NO